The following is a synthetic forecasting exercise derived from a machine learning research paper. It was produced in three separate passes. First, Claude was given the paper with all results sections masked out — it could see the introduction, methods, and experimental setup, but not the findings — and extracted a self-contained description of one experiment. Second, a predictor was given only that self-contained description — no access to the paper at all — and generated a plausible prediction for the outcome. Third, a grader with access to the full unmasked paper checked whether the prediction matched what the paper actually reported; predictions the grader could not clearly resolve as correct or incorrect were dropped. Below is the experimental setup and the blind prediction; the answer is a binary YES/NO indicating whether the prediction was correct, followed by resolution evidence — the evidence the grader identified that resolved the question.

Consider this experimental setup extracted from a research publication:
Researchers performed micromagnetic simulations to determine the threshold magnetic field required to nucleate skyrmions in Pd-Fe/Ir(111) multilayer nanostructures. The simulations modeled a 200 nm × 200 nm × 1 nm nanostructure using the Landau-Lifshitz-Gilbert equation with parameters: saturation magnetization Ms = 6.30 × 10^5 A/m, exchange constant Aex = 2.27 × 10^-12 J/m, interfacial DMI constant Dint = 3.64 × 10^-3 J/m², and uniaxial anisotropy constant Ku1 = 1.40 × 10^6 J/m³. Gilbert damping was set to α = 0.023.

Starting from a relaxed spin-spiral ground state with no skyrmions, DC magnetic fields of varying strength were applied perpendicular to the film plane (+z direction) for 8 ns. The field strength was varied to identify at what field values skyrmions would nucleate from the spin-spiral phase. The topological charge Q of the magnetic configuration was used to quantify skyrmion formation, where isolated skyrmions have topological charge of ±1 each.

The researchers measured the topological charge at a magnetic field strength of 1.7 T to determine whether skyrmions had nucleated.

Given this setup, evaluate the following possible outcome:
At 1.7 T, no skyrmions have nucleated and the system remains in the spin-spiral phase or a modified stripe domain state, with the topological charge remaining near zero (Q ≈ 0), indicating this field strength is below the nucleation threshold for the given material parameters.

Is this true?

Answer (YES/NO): NO